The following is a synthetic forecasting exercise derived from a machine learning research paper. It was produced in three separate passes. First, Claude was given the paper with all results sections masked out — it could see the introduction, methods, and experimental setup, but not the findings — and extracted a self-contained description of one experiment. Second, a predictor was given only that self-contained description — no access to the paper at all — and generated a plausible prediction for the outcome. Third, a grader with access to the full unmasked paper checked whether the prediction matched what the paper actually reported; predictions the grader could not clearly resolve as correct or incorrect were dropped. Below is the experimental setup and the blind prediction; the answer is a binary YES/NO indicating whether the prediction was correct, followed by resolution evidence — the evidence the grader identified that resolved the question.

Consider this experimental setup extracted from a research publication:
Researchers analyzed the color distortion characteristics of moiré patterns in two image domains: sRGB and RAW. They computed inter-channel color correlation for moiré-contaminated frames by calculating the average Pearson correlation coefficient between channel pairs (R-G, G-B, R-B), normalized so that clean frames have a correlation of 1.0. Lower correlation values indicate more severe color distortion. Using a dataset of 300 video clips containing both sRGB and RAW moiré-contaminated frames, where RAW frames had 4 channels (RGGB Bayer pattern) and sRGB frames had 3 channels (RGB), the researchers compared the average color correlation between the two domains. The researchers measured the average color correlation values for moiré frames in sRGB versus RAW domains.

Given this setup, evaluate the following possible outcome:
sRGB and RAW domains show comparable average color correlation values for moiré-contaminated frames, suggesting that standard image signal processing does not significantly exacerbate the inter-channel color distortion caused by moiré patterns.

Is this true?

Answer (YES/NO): NO